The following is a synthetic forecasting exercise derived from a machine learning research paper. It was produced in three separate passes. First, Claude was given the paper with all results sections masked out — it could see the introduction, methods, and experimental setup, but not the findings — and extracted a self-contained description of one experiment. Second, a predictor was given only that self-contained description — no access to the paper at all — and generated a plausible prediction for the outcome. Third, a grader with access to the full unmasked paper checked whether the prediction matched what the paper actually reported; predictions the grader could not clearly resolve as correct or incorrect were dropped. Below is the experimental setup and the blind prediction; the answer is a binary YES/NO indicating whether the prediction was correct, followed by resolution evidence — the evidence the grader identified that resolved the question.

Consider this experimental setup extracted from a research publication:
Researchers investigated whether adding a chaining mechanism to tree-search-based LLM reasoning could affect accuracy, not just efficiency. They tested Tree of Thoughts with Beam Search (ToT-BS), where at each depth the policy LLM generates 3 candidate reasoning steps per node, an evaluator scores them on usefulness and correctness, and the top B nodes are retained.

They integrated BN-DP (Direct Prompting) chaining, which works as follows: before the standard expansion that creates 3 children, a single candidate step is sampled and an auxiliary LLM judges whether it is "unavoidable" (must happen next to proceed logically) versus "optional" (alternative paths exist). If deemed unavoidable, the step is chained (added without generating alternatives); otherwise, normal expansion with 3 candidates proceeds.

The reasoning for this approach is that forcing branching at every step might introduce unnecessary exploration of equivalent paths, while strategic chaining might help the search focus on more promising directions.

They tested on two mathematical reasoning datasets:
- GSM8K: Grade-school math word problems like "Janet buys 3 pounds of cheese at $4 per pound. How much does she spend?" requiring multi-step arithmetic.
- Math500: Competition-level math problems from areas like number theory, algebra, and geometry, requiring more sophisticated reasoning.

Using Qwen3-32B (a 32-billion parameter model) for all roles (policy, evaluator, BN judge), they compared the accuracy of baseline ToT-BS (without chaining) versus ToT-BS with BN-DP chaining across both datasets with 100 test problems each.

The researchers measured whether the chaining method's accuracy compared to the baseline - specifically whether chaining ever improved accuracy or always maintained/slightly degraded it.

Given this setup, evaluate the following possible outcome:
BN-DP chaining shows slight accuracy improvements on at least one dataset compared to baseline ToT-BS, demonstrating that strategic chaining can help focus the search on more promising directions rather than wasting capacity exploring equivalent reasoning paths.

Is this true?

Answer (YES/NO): NO